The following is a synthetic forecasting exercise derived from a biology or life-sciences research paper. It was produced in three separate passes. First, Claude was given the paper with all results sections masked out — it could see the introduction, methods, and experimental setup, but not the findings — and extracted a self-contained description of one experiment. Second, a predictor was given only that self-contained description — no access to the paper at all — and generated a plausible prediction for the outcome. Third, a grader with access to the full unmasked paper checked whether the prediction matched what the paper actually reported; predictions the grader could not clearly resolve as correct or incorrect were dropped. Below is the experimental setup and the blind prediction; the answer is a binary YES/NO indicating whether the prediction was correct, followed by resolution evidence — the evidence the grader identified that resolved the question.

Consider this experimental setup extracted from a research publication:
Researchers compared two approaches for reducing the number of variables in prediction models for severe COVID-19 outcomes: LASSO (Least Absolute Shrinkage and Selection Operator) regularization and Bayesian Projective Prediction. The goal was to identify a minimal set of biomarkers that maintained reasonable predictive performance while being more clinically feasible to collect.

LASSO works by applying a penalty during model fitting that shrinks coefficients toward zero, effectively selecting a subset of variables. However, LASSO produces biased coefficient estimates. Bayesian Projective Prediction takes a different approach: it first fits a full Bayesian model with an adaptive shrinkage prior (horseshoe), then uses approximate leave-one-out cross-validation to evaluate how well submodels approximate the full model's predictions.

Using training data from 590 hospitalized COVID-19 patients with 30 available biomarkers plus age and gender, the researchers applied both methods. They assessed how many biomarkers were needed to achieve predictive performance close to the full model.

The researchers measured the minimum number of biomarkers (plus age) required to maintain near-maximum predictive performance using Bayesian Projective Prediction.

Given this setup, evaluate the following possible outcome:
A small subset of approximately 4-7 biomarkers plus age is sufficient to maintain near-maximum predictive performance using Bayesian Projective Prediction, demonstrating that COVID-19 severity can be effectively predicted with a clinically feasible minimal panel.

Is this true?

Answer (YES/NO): NO